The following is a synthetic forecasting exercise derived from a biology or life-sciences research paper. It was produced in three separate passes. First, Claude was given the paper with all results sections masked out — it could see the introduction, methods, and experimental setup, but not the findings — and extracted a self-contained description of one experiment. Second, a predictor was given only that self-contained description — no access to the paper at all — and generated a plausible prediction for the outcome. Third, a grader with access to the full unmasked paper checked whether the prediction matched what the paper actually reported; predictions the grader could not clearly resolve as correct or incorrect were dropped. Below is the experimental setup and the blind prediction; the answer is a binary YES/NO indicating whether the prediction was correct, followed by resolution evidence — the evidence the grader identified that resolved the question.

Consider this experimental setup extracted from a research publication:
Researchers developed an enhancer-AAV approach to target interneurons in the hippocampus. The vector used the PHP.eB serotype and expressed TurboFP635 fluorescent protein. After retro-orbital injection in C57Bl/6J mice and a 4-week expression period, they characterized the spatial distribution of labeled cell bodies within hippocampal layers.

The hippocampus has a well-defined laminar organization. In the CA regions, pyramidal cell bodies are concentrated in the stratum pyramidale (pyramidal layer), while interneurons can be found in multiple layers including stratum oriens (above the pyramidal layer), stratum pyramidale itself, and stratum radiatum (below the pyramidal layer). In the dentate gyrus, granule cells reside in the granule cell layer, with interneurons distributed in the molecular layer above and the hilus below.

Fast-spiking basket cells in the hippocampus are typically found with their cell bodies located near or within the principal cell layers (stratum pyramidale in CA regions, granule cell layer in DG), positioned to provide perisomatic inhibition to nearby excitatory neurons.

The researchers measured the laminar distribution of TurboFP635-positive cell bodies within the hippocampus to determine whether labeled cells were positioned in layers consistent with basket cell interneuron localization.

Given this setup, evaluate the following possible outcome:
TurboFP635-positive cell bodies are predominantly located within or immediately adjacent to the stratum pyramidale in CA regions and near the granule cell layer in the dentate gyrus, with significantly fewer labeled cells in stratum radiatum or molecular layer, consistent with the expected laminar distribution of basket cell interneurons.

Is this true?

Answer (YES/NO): YES